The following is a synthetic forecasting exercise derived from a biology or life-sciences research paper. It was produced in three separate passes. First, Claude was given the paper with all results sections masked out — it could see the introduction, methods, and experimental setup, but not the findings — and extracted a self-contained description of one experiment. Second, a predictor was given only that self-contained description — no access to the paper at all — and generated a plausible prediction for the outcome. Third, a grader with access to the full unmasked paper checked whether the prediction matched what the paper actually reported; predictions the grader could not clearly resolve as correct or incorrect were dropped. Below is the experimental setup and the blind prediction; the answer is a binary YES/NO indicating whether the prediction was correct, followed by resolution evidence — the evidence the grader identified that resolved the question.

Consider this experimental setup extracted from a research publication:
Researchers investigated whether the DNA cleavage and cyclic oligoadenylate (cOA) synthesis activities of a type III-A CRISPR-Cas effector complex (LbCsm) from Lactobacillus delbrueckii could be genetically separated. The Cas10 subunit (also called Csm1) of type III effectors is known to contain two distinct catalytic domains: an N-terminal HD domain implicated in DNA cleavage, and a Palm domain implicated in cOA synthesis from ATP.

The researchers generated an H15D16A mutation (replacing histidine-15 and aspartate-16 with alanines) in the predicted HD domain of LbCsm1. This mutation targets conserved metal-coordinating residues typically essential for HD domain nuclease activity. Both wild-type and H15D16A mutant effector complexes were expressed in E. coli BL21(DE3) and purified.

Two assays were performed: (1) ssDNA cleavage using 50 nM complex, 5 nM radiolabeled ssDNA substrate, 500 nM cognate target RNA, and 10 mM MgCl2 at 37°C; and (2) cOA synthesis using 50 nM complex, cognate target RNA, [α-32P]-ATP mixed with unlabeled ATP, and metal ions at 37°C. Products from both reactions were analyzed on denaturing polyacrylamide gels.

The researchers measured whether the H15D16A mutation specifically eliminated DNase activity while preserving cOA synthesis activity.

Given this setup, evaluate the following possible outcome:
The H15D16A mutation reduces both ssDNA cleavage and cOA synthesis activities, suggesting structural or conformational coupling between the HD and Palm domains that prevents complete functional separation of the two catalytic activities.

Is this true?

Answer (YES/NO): NO